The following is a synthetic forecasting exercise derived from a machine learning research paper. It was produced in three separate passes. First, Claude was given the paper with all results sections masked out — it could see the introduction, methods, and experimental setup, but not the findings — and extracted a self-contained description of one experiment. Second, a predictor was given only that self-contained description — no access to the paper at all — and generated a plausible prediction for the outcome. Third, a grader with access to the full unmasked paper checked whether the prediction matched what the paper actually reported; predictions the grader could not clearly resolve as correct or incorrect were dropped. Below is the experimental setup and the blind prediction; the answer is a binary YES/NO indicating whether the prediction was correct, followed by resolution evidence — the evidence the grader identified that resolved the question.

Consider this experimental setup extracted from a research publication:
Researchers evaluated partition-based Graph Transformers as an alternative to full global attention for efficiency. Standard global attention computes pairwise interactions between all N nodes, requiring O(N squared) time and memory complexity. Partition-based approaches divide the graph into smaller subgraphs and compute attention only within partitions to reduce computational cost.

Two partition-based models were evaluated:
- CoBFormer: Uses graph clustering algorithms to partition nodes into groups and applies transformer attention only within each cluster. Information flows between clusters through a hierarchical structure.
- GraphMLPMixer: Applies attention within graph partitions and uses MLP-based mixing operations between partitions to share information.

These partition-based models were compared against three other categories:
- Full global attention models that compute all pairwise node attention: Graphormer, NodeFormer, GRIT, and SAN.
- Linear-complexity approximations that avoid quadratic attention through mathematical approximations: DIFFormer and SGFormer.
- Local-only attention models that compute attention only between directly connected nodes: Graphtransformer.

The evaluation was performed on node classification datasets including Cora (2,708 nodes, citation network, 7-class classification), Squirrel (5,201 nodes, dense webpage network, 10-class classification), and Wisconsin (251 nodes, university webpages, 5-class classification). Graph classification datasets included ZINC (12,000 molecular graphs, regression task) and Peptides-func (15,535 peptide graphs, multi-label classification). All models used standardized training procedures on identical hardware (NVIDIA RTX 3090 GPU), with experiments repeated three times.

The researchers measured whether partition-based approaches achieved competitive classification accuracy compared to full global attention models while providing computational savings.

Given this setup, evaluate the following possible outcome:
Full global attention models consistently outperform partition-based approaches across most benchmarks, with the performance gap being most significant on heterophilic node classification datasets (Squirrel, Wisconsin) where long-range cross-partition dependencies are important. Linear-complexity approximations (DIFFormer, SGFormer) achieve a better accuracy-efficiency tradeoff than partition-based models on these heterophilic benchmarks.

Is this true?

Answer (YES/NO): NO